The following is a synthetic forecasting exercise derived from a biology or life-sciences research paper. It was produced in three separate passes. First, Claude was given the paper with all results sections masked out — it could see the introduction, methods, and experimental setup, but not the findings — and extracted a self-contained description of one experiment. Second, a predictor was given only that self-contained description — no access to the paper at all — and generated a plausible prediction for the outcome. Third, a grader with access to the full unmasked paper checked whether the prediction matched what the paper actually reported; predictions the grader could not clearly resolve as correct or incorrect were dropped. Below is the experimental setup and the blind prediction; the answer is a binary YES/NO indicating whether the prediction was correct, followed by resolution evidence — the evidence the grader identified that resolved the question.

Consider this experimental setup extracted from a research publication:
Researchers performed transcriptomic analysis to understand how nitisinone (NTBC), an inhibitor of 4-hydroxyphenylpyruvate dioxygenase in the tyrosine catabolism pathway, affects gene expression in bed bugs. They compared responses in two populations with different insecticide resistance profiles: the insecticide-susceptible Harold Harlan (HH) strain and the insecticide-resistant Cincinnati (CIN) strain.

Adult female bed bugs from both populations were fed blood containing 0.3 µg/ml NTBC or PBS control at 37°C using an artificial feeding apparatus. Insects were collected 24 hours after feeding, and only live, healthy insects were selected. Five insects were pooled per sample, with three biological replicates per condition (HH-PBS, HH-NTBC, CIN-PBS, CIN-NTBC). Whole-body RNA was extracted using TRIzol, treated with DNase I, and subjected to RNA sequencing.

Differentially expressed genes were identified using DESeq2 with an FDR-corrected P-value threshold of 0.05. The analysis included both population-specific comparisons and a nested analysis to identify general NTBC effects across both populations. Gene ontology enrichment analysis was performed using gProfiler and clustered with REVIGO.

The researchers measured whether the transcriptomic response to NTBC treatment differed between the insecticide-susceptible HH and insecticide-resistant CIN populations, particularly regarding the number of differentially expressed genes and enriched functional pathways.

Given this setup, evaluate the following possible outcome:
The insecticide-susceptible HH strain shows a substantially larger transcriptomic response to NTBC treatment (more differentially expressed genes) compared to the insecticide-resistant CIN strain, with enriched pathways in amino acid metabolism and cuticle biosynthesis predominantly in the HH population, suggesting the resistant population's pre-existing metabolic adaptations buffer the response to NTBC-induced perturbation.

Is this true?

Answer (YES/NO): NO